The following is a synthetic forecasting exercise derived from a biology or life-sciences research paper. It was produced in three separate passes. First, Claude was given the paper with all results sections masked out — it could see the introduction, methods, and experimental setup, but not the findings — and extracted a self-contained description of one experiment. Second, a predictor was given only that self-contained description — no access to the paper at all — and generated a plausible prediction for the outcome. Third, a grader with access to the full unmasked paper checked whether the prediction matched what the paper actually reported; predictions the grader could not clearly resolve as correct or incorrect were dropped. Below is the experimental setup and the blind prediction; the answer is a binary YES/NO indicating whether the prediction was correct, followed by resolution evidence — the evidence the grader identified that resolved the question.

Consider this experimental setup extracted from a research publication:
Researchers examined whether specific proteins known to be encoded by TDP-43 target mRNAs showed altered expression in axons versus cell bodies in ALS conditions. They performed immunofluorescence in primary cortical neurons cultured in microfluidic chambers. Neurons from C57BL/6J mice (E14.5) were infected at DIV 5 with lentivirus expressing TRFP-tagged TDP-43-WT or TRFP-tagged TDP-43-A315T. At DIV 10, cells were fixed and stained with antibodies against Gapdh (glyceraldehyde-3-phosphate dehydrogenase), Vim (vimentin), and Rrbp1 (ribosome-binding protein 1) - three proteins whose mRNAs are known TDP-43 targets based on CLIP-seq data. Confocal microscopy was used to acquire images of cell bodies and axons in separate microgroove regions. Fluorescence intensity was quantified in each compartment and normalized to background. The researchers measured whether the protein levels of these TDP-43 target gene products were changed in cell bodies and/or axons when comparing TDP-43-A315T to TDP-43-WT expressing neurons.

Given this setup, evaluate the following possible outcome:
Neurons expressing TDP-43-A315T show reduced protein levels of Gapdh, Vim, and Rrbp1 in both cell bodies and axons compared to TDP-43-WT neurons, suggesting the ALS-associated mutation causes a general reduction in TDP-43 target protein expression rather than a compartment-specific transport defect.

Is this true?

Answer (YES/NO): NO